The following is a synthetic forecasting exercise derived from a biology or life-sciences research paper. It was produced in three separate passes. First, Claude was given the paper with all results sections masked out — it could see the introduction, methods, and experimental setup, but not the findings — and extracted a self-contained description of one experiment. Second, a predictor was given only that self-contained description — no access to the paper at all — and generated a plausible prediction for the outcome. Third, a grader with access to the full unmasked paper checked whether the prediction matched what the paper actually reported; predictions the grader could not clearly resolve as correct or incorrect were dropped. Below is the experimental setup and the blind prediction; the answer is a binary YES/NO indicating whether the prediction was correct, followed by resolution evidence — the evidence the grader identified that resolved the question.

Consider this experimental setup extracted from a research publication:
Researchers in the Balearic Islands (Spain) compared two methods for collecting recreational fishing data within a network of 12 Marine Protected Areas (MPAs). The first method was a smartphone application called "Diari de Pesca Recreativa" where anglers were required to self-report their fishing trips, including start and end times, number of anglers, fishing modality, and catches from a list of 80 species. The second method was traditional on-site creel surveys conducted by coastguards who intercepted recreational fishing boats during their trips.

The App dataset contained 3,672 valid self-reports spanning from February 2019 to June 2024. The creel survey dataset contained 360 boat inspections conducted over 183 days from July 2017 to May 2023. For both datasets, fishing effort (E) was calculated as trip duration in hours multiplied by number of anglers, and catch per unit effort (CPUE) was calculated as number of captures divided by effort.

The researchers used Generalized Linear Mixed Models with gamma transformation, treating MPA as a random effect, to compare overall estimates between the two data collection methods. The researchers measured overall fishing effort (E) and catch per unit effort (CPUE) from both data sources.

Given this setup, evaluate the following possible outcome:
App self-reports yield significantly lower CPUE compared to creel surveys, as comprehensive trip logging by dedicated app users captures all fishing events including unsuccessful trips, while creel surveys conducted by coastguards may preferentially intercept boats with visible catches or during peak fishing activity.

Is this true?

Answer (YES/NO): YES